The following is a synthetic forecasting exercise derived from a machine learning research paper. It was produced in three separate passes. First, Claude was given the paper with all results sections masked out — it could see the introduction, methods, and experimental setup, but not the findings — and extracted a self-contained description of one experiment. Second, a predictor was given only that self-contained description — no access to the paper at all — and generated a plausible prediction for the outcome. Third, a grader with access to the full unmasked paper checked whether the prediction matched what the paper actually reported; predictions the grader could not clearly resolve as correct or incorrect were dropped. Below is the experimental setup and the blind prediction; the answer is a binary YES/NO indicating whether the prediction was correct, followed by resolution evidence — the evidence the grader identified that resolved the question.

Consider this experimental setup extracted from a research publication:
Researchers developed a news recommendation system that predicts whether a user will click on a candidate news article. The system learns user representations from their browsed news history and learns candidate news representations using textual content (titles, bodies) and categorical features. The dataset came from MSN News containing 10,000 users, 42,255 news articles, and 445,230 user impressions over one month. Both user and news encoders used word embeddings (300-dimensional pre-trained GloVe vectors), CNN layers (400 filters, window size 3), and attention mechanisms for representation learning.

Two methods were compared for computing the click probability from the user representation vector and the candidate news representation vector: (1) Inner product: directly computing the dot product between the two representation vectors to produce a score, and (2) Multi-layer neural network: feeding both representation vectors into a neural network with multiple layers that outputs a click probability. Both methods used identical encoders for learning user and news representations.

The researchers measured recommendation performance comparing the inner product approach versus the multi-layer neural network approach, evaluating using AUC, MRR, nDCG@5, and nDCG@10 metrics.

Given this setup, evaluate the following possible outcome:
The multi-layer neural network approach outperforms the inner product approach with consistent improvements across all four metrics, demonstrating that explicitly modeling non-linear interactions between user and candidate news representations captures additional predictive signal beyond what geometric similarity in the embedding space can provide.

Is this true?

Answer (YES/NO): NO